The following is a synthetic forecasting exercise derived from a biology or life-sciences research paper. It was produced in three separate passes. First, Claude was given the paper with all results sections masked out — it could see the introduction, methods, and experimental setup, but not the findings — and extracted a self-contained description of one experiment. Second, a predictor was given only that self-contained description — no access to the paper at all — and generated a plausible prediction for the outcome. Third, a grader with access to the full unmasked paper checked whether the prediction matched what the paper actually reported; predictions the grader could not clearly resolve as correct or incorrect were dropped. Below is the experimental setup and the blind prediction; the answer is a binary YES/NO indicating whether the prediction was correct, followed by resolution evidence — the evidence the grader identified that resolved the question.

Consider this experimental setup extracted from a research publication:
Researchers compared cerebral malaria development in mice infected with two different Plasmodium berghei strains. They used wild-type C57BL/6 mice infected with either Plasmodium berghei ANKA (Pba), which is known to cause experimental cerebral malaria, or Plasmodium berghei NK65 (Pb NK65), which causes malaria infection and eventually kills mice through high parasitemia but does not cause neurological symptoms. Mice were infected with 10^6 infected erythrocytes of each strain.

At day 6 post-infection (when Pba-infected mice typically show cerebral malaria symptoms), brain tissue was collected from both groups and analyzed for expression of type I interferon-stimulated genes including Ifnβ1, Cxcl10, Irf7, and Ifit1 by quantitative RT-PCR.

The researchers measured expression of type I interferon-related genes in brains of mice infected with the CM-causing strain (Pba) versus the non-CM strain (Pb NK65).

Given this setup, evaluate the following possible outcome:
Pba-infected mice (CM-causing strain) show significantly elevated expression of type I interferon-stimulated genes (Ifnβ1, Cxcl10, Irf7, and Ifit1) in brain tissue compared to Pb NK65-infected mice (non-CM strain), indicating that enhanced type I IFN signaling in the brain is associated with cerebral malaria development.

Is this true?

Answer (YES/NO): YES